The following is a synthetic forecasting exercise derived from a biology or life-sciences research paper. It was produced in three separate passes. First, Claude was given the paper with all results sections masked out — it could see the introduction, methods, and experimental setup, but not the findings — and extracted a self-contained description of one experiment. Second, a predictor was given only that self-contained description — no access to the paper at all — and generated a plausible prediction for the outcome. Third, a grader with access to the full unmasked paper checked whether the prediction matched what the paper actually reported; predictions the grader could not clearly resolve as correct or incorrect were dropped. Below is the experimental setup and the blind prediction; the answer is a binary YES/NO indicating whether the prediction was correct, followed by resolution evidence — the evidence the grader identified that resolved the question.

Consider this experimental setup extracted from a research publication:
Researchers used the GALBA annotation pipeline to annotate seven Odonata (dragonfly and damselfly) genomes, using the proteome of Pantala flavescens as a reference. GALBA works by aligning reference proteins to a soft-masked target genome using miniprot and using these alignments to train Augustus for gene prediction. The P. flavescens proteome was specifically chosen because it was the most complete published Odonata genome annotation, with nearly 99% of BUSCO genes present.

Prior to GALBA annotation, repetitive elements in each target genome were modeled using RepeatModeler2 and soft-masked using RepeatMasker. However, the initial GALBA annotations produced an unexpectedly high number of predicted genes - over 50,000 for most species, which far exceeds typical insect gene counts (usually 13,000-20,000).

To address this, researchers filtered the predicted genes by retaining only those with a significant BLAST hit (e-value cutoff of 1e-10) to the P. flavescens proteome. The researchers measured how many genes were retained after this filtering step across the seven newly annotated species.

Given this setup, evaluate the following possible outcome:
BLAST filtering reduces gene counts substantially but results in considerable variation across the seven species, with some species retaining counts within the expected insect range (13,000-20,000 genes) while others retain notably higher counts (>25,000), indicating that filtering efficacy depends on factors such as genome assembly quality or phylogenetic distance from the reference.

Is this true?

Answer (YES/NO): NO